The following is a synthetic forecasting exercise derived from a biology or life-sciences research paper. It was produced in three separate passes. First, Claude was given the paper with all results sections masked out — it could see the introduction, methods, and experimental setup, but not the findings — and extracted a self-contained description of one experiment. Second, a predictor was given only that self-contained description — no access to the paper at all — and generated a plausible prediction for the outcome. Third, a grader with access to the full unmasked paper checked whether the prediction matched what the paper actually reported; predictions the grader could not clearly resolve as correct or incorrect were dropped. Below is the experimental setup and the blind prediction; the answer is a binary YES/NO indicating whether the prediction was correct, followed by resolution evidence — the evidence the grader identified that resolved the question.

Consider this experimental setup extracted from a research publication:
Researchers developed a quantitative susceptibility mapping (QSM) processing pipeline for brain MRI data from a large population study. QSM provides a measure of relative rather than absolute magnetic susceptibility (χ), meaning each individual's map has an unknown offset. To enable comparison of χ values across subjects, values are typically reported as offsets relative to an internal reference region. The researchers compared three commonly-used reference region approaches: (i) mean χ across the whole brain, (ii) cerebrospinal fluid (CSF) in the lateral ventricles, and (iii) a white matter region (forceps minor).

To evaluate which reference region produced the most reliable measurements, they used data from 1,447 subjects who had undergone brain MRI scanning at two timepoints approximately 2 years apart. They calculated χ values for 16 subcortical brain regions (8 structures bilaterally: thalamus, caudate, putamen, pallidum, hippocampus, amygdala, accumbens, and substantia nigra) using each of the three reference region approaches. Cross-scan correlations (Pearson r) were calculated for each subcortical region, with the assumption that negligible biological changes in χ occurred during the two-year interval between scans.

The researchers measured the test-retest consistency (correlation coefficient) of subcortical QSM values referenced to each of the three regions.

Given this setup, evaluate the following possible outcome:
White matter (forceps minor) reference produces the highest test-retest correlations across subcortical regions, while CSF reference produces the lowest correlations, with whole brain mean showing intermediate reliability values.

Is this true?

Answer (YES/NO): NO